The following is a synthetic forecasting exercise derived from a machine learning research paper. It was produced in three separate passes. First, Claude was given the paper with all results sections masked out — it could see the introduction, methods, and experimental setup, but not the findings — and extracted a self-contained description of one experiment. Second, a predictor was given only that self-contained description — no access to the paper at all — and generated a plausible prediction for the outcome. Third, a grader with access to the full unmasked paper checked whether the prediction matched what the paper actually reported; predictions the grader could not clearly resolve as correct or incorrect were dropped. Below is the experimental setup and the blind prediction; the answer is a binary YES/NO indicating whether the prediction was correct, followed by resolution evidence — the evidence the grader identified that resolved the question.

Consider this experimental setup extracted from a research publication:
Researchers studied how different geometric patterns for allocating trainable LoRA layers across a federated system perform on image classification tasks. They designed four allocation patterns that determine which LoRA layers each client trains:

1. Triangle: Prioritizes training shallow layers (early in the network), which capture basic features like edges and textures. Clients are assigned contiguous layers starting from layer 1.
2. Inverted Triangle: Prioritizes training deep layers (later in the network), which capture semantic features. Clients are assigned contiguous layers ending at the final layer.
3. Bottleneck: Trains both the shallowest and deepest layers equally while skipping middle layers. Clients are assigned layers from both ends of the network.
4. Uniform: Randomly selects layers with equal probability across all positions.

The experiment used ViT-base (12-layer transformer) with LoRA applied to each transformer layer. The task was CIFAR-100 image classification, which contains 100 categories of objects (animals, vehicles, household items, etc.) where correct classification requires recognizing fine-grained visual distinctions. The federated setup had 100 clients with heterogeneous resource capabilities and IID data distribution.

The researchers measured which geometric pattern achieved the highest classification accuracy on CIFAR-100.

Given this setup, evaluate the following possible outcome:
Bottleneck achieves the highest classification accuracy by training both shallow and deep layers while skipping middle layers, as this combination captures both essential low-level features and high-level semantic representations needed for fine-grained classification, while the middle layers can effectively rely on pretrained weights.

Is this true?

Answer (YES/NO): YES